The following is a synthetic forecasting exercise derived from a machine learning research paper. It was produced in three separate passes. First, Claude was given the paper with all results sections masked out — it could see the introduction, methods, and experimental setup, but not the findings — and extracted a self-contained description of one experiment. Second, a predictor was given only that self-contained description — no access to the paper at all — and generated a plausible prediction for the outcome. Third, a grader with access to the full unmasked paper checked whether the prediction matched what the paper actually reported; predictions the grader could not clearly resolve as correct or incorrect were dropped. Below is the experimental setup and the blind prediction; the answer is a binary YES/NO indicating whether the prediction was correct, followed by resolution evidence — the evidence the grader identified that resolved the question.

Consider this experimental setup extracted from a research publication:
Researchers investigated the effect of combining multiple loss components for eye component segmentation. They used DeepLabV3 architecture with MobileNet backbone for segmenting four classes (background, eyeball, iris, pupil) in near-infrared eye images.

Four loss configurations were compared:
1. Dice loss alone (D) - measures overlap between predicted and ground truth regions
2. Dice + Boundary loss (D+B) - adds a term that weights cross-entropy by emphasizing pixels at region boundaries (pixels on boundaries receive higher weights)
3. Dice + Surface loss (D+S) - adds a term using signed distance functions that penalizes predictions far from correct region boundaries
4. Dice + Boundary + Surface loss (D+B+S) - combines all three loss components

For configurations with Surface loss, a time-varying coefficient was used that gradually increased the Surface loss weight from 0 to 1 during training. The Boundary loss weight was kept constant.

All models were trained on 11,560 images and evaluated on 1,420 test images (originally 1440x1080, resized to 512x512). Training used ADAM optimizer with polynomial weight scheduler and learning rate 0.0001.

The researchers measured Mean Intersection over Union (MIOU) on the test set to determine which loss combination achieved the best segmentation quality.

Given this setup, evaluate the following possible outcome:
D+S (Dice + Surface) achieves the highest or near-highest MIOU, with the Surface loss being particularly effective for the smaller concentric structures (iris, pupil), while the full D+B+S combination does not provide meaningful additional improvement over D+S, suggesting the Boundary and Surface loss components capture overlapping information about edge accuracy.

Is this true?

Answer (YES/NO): NO